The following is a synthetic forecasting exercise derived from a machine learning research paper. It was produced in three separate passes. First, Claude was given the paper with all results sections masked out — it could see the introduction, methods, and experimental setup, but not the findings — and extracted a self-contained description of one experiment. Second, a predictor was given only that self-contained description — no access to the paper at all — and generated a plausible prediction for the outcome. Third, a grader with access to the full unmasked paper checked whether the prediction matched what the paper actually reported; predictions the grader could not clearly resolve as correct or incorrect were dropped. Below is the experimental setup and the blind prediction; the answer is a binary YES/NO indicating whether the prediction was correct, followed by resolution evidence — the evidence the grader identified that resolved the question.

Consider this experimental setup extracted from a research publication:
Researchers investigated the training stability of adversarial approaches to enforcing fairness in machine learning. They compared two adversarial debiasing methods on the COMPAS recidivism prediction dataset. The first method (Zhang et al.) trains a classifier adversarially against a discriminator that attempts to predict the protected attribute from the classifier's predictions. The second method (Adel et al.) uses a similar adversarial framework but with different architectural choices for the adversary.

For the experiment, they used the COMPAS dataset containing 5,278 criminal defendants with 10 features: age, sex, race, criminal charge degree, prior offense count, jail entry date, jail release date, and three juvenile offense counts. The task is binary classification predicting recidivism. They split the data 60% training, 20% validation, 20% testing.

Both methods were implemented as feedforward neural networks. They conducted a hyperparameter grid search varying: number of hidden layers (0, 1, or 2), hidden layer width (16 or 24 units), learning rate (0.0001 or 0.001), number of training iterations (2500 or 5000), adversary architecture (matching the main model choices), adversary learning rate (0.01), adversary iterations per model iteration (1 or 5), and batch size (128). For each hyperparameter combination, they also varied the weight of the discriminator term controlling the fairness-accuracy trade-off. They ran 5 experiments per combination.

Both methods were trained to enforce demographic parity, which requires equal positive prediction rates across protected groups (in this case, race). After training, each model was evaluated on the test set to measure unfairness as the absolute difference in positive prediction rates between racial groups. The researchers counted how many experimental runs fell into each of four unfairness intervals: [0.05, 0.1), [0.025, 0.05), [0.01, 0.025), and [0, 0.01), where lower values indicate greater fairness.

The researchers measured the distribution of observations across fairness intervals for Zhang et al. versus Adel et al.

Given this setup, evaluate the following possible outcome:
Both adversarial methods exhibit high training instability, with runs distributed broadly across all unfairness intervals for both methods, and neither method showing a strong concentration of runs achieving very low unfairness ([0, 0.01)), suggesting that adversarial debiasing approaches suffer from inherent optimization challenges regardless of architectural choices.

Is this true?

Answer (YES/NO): NO